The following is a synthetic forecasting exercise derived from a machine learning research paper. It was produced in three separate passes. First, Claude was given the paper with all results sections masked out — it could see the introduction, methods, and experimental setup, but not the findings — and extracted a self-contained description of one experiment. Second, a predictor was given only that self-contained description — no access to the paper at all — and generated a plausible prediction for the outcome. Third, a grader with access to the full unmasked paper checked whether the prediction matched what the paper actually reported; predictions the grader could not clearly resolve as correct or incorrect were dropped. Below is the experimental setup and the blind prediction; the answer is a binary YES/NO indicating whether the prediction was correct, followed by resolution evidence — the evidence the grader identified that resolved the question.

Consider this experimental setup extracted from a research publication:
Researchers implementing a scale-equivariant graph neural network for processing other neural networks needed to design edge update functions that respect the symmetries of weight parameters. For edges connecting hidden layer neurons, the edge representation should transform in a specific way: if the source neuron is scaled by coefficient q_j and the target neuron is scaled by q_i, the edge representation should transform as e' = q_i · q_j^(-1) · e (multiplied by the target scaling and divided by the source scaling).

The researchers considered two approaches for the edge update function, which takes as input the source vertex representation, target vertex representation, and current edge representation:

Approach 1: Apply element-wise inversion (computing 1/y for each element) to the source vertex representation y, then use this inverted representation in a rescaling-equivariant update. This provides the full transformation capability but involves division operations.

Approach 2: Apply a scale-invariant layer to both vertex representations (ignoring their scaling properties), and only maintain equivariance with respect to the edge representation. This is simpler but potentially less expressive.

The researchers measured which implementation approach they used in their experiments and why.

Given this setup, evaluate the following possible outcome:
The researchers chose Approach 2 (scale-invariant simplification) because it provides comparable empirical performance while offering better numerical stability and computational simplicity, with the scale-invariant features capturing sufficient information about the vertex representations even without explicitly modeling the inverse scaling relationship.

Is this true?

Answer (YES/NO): NO